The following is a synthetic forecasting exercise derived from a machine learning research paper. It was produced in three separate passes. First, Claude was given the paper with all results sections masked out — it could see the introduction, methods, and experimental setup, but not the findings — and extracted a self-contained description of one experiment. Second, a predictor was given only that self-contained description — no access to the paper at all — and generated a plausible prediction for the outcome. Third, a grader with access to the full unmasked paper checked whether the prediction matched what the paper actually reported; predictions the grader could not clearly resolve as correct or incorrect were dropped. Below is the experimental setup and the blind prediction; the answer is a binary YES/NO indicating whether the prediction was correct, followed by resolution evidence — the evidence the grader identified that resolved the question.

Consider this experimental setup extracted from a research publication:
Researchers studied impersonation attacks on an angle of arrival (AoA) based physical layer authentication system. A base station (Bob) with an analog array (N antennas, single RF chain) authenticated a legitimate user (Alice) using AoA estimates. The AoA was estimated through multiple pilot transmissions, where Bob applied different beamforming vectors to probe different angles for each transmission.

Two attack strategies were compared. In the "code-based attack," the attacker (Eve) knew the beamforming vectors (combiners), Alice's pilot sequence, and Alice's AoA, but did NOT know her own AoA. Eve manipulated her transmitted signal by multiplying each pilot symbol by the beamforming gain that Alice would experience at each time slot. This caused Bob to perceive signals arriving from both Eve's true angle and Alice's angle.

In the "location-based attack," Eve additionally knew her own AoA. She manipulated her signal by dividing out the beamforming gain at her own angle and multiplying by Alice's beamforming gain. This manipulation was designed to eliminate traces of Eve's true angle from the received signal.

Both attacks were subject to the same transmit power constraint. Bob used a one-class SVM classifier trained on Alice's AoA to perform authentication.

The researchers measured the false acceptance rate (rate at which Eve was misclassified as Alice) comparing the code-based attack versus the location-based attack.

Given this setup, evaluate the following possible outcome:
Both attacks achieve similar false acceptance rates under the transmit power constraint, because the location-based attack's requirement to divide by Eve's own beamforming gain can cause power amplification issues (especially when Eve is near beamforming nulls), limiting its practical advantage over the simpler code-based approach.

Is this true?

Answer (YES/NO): NO